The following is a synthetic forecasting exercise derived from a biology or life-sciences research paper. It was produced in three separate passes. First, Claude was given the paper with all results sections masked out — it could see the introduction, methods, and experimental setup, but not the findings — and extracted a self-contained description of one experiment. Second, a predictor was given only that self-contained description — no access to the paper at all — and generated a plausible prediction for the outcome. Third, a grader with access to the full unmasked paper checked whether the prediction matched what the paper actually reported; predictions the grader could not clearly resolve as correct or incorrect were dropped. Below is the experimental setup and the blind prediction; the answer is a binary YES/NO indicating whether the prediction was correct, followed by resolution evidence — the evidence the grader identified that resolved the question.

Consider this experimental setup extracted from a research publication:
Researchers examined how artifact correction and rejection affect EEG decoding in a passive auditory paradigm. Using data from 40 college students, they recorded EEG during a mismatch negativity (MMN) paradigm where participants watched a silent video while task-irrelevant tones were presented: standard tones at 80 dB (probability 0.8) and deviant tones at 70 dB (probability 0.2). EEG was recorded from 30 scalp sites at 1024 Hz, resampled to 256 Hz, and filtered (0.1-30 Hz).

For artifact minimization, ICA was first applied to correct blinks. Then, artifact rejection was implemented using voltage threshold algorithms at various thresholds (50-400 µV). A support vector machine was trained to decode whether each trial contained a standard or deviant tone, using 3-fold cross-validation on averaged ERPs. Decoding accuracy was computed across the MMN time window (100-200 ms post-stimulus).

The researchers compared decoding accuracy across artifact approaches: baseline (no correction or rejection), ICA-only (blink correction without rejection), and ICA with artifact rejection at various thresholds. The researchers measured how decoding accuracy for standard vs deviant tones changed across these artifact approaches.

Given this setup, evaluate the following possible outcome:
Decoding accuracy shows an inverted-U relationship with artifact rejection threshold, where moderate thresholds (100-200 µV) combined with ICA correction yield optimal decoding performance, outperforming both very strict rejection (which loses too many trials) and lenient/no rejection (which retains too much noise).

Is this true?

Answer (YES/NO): NO